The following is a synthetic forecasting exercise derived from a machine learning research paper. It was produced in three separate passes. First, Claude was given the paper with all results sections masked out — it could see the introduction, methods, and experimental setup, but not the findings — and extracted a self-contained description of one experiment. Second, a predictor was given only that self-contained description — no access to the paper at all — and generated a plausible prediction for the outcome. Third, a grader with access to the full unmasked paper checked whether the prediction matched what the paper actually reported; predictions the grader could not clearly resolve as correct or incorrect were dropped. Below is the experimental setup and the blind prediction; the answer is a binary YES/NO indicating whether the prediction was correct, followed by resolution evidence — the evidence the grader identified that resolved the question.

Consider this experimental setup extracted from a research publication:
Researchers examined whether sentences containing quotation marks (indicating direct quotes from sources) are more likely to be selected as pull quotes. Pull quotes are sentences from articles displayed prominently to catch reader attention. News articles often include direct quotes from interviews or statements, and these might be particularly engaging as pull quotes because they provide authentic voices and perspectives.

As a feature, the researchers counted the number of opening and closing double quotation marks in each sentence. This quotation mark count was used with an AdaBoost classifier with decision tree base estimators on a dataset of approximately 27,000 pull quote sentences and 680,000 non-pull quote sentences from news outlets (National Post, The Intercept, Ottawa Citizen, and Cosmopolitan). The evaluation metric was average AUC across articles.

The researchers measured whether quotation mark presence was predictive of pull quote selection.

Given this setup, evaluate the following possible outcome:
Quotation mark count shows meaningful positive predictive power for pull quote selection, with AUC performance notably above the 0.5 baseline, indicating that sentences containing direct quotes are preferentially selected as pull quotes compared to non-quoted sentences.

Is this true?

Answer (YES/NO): YES